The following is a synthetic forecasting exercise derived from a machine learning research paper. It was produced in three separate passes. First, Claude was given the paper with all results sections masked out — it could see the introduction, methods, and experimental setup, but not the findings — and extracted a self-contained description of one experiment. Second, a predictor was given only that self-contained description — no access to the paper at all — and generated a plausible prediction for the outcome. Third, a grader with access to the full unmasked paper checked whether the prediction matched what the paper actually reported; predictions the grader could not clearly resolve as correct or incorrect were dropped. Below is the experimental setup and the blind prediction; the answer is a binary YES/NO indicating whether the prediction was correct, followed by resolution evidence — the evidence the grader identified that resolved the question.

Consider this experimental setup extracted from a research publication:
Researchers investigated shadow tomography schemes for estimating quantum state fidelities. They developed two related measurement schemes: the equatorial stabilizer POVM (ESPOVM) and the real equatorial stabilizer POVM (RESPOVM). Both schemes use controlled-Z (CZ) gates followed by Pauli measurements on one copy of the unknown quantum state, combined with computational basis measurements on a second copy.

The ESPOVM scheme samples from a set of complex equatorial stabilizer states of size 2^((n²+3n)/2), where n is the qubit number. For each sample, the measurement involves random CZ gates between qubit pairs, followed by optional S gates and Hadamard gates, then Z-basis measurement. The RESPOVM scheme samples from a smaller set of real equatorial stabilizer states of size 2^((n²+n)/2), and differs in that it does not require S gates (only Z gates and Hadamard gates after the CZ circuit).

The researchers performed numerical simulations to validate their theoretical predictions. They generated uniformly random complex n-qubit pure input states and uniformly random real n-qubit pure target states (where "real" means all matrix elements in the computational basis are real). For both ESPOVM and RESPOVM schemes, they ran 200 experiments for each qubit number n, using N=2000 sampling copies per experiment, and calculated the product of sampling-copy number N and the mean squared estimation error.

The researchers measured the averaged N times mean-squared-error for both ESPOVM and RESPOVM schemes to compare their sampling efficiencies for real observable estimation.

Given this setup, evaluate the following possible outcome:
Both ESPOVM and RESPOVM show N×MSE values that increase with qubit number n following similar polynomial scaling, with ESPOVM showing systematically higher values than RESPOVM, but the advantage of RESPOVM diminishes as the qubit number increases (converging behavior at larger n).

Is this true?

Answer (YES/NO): NO